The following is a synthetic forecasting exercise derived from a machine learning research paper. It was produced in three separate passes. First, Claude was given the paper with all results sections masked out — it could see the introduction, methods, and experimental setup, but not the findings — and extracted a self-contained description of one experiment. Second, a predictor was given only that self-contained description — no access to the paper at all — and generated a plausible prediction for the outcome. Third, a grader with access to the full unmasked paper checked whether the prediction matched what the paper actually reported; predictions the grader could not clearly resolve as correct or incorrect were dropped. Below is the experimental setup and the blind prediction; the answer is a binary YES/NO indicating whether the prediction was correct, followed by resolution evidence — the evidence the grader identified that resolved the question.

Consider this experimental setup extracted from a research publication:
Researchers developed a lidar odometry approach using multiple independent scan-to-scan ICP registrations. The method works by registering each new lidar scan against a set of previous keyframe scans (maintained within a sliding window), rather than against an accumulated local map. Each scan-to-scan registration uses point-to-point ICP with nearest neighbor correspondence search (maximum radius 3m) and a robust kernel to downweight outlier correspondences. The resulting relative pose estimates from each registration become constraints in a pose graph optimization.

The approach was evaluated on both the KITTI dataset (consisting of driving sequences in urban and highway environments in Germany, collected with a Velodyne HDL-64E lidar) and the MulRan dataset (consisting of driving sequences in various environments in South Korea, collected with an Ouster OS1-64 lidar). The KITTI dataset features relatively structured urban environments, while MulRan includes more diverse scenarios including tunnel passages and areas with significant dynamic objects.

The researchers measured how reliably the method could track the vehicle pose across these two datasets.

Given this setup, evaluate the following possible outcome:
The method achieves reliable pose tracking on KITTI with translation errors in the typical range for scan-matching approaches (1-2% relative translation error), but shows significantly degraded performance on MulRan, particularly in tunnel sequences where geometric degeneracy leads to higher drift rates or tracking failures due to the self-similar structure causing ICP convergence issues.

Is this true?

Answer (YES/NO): NO